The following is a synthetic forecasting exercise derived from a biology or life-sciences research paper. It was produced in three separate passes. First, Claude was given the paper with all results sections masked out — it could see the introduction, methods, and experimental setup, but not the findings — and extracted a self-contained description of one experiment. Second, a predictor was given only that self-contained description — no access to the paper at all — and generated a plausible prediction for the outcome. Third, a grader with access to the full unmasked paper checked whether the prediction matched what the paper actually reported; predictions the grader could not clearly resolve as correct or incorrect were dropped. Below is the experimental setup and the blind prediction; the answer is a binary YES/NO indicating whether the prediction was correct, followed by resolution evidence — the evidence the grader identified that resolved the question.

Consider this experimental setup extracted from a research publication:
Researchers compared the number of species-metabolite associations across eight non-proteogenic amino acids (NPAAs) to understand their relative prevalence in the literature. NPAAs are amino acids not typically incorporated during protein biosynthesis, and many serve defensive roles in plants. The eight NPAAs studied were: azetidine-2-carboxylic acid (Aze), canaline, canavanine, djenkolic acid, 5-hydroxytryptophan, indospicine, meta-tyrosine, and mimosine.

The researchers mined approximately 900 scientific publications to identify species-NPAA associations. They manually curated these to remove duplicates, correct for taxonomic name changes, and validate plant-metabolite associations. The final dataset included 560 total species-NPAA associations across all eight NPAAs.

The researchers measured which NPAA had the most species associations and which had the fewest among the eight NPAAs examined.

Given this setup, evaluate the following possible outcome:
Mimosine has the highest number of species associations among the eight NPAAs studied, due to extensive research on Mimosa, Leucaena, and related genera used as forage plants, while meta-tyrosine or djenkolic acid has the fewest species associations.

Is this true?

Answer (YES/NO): NO